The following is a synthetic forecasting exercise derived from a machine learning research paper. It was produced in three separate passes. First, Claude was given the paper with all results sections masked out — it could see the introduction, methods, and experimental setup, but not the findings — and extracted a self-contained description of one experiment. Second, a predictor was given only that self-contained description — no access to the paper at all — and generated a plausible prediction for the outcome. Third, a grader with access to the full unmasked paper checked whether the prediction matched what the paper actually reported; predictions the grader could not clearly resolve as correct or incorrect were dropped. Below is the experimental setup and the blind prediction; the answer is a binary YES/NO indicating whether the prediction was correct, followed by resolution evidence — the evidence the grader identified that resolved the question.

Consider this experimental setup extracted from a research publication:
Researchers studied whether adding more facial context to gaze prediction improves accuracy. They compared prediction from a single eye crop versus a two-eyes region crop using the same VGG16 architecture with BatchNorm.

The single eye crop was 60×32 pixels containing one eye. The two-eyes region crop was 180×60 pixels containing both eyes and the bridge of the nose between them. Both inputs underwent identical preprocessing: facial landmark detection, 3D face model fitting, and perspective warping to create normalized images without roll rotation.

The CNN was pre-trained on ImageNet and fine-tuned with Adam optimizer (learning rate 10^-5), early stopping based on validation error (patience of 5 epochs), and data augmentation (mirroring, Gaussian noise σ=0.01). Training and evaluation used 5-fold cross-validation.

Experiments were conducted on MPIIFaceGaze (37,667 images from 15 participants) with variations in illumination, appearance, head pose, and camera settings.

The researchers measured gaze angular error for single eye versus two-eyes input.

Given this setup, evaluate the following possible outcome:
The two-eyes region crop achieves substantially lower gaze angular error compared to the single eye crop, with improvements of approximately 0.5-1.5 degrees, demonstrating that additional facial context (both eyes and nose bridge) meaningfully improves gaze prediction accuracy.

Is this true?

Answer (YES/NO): NO